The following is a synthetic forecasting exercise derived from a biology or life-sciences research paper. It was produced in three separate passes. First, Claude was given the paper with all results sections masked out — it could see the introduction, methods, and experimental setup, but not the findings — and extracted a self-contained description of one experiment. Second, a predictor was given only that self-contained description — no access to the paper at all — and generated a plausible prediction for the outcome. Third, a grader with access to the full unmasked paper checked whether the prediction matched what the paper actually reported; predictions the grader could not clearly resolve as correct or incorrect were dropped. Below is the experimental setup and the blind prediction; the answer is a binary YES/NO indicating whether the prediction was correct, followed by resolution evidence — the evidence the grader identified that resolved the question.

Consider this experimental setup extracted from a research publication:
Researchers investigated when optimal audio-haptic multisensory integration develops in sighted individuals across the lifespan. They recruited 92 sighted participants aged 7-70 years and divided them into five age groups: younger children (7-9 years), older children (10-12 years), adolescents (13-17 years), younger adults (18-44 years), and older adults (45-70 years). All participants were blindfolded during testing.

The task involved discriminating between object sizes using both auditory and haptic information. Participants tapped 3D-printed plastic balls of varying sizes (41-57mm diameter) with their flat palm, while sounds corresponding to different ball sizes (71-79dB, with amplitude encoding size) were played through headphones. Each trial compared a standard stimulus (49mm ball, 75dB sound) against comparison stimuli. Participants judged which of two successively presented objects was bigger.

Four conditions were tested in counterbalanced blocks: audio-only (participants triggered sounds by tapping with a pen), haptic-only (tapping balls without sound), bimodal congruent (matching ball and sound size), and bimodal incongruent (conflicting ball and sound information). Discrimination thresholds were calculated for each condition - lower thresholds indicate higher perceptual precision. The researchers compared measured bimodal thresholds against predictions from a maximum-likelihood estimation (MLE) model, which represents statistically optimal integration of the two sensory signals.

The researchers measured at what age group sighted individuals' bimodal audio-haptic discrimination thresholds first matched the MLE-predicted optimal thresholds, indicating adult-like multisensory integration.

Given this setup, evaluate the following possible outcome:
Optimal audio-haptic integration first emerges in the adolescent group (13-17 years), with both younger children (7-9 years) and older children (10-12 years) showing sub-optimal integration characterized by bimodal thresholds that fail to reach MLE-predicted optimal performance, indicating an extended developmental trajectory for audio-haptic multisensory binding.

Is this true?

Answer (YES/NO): NO